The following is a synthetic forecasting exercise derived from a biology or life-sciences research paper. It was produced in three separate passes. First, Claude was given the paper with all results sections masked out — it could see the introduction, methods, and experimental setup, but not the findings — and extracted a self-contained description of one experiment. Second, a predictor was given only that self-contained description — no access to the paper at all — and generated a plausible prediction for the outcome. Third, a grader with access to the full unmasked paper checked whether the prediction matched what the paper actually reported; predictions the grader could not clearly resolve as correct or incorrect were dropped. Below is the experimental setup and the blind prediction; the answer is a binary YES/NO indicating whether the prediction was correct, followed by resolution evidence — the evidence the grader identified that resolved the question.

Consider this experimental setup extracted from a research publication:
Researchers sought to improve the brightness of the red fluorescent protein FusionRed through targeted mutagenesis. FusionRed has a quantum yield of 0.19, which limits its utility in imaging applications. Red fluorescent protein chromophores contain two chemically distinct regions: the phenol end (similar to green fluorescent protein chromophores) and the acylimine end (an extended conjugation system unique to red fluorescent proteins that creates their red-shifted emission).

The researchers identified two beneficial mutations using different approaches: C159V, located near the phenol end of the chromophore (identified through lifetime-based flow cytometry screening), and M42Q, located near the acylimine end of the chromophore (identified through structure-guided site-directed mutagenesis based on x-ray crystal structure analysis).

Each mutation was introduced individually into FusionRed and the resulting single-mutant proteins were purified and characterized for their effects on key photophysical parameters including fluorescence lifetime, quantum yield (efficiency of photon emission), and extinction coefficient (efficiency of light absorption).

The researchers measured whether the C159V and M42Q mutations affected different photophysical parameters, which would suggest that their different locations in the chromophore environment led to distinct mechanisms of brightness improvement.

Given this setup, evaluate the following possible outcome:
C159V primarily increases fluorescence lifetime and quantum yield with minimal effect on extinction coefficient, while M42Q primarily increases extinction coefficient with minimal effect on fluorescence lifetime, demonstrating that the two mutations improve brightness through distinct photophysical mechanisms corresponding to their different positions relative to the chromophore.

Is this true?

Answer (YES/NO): NO